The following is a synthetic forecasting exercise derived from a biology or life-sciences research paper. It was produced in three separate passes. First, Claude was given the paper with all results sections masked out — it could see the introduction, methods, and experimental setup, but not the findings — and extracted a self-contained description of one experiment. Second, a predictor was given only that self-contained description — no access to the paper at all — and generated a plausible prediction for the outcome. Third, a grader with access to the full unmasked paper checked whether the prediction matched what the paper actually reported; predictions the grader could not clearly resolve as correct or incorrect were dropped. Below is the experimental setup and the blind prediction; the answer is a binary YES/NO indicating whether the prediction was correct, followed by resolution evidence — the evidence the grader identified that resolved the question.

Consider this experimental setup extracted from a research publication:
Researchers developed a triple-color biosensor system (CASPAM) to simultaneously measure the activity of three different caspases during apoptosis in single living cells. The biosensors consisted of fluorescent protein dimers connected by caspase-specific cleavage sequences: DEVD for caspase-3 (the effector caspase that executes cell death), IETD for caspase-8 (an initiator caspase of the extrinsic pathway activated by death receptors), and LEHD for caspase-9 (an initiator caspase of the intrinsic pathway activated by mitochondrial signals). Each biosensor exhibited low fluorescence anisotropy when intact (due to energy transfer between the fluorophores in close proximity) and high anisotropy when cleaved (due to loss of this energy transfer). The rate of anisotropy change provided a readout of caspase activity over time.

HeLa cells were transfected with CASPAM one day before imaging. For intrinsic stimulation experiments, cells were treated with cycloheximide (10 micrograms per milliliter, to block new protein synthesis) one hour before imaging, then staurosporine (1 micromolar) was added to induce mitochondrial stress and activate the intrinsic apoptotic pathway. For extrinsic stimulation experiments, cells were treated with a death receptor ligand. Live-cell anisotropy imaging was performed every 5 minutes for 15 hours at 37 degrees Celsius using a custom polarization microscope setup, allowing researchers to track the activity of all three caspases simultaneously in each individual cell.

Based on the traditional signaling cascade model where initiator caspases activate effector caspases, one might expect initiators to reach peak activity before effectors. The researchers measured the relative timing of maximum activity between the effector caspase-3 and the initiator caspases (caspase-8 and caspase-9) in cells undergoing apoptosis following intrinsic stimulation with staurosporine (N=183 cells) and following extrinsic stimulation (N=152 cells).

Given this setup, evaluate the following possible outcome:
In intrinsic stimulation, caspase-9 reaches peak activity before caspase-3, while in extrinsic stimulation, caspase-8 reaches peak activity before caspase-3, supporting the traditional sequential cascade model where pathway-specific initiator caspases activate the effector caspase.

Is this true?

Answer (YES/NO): NO